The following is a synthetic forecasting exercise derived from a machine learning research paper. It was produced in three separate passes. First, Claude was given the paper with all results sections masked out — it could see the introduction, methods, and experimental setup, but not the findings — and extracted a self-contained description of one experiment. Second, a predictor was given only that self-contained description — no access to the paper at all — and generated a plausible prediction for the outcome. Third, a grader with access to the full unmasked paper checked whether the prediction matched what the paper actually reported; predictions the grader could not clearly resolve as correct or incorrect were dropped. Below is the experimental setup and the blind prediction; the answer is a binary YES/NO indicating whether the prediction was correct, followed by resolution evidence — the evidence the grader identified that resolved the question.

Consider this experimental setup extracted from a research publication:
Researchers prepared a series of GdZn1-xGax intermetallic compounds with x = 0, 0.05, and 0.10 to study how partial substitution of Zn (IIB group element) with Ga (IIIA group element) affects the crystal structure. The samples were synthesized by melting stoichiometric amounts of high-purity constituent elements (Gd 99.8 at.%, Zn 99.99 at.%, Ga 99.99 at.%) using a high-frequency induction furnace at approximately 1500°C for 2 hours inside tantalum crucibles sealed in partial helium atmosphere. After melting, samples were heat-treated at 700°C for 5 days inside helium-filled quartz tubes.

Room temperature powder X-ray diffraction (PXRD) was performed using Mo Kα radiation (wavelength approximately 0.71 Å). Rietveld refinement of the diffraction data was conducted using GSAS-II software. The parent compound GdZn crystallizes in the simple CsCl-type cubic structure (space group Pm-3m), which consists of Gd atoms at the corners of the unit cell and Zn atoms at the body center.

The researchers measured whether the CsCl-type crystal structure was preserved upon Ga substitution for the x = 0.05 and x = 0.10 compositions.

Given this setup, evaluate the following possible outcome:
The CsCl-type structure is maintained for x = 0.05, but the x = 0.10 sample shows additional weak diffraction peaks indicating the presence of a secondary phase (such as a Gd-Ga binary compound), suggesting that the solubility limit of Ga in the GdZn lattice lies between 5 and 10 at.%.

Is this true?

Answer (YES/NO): NO